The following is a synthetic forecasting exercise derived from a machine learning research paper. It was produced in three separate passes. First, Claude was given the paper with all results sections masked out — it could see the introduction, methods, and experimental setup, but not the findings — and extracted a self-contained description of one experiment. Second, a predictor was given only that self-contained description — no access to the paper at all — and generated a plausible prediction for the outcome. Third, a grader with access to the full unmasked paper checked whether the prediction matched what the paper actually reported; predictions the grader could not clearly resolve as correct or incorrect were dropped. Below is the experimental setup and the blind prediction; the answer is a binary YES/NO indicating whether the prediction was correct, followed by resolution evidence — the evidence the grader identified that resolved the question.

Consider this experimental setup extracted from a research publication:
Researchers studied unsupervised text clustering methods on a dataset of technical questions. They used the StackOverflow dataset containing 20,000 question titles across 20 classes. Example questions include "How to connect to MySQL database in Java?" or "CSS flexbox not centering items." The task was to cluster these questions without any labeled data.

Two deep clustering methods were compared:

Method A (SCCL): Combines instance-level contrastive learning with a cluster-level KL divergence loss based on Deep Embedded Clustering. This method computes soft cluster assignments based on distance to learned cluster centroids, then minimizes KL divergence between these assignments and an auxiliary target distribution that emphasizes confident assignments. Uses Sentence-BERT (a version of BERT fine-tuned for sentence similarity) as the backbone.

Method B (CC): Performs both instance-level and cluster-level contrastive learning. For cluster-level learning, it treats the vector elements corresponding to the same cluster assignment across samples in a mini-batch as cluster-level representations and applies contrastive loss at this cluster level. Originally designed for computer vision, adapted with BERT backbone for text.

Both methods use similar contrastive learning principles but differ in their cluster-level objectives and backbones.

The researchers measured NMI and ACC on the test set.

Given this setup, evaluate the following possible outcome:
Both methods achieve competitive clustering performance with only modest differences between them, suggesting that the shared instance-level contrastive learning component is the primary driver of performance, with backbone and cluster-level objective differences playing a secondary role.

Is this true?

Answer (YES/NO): NO